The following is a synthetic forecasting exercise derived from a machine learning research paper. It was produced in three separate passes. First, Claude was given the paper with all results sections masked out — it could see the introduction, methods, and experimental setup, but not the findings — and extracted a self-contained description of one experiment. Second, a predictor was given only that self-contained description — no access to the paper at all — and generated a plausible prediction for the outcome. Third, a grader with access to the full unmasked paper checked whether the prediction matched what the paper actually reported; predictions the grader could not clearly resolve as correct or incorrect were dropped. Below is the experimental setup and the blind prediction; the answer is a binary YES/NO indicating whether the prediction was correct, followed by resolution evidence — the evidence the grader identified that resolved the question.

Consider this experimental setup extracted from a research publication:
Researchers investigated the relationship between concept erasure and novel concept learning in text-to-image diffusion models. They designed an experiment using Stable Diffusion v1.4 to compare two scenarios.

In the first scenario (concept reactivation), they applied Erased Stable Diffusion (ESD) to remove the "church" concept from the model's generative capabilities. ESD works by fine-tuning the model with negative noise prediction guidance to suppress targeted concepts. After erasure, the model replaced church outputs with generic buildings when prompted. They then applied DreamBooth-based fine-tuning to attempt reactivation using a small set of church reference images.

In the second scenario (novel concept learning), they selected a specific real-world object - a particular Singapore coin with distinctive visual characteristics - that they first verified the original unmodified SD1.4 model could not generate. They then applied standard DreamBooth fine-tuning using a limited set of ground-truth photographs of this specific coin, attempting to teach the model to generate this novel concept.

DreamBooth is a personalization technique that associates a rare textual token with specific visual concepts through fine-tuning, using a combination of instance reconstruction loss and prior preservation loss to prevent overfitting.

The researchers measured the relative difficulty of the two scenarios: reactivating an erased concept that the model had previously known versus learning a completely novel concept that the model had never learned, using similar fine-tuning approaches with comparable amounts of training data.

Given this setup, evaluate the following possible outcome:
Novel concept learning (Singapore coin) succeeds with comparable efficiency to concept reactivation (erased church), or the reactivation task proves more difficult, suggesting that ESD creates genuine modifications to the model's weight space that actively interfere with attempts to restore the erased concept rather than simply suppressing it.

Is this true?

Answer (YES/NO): NO